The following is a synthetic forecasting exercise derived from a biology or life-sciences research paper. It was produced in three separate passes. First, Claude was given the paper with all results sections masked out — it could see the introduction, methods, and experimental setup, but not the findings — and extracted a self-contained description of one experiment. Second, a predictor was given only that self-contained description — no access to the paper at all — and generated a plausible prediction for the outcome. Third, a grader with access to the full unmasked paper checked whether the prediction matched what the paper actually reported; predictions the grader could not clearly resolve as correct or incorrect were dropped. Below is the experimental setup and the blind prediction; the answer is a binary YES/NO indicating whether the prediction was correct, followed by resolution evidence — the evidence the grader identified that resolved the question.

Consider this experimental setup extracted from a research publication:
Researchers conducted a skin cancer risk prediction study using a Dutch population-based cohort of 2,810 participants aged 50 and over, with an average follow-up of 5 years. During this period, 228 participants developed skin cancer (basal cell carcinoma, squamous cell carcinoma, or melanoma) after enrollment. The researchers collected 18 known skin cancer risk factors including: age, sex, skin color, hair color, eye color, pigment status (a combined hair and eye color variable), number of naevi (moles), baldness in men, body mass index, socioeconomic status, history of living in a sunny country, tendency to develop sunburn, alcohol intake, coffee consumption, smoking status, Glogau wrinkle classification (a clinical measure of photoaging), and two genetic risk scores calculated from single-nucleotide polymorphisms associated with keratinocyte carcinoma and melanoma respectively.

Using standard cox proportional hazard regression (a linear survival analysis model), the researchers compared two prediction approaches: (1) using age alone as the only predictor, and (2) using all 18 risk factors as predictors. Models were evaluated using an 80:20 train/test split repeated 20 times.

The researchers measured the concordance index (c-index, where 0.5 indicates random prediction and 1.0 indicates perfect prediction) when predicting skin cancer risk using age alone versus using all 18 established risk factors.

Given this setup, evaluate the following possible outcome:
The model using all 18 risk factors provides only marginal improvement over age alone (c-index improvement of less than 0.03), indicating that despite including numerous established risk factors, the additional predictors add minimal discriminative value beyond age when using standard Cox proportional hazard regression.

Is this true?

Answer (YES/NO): NO